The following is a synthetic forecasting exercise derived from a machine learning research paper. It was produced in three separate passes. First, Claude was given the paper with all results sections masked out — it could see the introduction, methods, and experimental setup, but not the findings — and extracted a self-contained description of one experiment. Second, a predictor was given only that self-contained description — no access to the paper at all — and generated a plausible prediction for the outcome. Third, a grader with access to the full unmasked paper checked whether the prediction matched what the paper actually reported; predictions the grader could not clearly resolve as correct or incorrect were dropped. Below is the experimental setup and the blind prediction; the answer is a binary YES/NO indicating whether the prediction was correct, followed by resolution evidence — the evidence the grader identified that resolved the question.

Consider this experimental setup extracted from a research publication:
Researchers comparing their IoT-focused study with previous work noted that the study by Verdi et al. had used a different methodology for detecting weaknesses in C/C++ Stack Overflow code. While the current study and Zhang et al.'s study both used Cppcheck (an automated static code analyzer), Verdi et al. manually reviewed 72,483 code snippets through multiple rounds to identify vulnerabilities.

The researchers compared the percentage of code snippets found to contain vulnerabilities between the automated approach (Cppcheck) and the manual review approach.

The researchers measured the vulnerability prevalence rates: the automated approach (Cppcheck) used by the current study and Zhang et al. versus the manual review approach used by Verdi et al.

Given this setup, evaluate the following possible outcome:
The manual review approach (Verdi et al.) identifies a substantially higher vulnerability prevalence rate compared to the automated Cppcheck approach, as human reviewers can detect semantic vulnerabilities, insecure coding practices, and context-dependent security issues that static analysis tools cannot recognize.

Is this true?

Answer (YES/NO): NO